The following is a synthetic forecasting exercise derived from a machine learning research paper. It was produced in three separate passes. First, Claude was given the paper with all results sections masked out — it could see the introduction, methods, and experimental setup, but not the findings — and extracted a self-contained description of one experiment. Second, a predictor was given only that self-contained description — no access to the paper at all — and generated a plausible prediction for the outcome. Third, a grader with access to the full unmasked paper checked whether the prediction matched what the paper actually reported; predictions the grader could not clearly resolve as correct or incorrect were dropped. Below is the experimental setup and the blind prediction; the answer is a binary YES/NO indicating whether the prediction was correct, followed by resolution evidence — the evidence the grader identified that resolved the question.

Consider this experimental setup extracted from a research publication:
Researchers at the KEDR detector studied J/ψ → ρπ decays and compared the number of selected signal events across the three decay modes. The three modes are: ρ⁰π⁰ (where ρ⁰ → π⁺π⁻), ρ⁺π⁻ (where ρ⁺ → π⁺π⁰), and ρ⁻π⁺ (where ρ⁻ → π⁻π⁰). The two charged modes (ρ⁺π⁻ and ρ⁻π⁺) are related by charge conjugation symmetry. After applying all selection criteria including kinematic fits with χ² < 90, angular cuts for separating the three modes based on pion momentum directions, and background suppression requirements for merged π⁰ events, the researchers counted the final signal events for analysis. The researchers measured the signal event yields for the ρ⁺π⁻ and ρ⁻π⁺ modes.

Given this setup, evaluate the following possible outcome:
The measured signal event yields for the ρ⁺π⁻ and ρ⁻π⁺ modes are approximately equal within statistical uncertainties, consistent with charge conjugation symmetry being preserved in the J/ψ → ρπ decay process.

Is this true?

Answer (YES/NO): YES